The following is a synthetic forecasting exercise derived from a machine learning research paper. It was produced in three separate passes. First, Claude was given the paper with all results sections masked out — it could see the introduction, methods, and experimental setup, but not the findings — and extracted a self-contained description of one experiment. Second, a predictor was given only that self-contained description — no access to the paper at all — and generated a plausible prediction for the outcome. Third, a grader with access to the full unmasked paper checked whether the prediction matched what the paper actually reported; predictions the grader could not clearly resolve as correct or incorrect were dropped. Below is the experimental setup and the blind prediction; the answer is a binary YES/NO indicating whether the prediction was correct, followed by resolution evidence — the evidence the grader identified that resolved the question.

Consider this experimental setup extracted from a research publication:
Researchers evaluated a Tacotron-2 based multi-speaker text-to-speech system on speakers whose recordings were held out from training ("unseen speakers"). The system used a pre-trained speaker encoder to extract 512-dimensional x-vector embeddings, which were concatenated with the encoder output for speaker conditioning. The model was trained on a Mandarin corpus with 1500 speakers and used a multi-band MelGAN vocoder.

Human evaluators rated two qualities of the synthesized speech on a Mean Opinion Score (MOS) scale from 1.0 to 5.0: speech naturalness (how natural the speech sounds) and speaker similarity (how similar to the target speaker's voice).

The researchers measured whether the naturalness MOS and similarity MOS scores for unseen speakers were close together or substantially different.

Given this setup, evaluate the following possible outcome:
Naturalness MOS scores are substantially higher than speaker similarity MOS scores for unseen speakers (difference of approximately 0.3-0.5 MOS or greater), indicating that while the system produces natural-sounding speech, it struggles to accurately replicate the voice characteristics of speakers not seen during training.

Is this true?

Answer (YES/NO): NO